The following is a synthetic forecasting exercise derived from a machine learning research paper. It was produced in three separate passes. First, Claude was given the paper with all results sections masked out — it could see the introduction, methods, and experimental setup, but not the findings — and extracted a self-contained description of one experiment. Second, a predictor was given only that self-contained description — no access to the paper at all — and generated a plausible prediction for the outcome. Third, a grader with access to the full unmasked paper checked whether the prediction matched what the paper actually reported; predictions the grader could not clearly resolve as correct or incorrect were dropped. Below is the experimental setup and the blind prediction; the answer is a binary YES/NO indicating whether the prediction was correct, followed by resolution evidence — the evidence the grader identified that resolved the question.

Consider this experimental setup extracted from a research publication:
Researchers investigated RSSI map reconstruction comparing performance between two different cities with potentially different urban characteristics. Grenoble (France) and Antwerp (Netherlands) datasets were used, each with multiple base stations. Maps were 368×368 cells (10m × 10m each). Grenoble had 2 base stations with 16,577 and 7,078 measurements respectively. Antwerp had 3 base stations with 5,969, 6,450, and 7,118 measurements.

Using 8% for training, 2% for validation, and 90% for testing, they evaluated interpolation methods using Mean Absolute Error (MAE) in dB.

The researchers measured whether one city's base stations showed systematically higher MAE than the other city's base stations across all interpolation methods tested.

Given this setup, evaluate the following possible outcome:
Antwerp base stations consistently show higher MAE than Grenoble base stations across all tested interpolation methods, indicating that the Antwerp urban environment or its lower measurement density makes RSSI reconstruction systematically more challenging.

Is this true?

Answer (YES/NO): NO